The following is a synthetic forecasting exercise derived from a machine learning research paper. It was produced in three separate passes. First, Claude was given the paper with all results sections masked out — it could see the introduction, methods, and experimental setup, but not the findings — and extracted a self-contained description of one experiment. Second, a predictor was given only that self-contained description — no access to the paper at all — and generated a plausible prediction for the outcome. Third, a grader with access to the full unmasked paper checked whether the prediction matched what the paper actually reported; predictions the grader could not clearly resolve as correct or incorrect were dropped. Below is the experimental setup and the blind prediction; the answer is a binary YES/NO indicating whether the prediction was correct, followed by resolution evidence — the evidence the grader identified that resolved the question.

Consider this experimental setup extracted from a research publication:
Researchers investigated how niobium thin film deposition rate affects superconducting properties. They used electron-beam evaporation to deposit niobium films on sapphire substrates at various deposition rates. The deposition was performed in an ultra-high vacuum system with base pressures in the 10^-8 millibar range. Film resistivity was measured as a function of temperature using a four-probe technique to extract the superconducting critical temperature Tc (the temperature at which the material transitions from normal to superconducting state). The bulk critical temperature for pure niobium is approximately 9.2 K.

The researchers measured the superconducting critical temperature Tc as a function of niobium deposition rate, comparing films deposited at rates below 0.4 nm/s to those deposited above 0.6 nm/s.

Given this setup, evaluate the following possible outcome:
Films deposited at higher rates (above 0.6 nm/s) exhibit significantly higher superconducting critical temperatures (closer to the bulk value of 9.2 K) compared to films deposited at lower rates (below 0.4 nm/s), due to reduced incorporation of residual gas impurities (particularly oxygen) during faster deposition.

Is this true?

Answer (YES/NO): YES